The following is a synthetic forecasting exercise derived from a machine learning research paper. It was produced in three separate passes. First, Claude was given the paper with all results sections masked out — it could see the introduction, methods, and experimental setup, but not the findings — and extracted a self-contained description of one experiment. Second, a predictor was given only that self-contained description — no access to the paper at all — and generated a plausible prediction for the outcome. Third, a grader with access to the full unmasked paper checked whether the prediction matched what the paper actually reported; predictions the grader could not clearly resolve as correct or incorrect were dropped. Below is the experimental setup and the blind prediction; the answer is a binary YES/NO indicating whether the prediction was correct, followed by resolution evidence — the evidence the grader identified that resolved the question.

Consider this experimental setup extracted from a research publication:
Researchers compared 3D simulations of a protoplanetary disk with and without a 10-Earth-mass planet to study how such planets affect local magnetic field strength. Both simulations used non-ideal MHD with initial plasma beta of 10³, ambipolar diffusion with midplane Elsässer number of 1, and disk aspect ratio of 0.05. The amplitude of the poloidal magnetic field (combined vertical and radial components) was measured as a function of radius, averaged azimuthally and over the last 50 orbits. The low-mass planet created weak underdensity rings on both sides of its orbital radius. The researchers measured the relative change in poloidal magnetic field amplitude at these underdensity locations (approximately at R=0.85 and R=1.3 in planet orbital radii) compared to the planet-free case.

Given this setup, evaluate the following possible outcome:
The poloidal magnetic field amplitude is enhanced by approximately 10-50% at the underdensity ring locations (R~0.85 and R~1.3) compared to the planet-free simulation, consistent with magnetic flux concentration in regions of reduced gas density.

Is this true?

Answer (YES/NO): YES